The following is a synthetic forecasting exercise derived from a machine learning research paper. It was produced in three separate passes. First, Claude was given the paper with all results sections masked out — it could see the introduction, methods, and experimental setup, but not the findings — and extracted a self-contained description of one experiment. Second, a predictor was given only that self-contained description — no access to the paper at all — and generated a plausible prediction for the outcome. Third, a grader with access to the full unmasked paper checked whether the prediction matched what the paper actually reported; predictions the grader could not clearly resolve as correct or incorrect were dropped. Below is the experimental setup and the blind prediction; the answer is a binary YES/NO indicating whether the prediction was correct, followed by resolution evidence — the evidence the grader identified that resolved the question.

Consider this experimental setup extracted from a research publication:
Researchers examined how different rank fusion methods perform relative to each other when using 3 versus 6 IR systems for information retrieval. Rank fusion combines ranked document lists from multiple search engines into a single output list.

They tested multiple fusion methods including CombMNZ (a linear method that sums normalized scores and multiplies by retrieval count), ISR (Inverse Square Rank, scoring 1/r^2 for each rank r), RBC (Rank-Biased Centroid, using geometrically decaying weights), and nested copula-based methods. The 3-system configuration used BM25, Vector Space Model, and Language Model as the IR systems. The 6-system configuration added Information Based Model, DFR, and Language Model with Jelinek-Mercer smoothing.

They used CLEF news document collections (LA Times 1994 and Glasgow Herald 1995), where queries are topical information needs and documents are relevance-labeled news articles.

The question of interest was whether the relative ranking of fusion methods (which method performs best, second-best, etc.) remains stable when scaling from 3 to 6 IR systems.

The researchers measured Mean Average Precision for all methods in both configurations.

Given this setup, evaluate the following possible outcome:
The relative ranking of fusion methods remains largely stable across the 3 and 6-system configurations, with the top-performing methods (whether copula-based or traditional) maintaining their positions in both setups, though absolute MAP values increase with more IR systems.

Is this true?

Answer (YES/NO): NO